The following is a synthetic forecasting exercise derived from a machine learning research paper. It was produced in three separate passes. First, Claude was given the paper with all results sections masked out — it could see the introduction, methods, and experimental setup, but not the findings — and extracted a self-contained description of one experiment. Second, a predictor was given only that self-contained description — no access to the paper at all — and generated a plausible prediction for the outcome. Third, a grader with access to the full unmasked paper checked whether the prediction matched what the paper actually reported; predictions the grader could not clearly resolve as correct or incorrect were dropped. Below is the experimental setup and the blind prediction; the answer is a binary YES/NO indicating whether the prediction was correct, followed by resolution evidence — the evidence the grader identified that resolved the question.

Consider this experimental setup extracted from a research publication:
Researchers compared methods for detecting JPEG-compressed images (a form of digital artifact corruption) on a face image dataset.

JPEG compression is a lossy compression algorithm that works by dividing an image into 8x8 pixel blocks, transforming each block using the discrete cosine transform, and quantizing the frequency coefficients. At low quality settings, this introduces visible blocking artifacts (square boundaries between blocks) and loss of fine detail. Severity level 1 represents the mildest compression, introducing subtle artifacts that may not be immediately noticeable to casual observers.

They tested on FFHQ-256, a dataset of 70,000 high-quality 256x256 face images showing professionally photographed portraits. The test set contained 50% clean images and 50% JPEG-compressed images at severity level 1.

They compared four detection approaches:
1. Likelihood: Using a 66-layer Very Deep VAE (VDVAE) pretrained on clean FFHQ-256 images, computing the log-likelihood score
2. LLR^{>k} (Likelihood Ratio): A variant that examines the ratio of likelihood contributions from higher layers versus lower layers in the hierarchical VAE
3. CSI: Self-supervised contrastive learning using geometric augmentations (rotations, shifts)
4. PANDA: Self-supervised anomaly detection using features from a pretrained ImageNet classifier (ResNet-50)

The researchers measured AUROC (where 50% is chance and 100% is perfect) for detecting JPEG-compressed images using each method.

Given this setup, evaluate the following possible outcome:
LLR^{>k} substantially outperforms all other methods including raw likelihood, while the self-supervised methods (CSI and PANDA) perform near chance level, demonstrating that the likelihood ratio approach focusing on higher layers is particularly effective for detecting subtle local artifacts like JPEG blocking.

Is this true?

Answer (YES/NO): NO